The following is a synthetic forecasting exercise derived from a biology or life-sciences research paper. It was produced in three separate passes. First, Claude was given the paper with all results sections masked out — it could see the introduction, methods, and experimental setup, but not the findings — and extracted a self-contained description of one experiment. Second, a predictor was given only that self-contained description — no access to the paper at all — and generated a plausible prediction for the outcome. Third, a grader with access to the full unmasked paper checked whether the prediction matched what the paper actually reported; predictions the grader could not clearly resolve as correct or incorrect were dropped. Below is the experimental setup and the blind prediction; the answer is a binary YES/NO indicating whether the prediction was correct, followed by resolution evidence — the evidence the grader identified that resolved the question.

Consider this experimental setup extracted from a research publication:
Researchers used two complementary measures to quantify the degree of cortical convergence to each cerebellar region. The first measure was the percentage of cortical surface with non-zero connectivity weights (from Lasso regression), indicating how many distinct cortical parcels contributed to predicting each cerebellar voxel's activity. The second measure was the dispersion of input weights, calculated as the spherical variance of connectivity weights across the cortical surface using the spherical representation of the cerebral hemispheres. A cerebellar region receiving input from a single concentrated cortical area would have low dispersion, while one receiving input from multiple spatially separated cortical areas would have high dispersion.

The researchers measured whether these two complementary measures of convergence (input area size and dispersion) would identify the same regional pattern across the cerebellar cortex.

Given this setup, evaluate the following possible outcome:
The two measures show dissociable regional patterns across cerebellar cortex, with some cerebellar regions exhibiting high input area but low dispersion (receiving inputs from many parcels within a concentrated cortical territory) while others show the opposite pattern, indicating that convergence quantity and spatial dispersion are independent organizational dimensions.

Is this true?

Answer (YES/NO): NO